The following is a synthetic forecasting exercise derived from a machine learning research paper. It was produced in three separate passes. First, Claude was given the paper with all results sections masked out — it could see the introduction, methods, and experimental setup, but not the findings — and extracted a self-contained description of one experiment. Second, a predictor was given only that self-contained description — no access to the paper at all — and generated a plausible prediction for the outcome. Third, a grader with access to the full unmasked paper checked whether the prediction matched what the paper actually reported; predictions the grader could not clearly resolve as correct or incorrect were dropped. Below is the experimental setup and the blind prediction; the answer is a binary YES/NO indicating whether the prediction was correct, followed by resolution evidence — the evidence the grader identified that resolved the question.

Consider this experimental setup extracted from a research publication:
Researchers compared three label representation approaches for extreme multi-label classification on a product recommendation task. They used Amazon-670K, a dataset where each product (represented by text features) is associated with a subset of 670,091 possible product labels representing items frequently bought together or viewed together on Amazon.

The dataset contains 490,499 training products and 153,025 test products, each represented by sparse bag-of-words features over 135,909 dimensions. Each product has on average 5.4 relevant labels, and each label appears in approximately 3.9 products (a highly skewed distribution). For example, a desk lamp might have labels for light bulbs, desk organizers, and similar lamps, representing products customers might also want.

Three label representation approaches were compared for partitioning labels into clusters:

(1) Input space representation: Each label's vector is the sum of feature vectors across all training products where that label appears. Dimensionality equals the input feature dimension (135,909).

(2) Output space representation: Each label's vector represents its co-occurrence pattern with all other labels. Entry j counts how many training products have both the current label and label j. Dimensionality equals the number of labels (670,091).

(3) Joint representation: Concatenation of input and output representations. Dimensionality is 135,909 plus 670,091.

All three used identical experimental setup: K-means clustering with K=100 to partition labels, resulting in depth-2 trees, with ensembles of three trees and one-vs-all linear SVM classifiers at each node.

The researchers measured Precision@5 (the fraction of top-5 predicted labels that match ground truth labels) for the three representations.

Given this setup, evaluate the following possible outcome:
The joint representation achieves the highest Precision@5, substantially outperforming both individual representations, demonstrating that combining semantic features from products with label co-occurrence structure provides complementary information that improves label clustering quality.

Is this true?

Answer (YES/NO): NO